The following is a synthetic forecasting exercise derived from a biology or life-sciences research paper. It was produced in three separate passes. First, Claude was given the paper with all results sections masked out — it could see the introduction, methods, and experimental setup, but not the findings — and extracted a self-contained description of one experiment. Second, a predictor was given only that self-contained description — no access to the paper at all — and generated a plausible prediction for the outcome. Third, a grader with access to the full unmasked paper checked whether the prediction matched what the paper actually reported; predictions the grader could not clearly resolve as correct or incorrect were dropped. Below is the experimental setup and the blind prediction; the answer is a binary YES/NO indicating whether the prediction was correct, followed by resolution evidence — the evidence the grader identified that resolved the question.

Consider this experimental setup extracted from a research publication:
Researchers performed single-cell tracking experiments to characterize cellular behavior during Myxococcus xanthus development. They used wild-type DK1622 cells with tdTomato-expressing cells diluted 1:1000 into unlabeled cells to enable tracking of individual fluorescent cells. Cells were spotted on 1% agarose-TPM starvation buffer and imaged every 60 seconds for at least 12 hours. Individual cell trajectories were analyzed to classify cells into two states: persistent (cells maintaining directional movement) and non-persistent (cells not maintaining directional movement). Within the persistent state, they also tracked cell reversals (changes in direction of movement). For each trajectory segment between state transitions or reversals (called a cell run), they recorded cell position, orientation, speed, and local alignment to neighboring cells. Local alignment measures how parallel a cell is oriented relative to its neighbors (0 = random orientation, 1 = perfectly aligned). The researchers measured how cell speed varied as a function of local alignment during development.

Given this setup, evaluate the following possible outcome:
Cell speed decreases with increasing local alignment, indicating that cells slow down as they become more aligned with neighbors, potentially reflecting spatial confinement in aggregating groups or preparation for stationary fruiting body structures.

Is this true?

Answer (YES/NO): YES